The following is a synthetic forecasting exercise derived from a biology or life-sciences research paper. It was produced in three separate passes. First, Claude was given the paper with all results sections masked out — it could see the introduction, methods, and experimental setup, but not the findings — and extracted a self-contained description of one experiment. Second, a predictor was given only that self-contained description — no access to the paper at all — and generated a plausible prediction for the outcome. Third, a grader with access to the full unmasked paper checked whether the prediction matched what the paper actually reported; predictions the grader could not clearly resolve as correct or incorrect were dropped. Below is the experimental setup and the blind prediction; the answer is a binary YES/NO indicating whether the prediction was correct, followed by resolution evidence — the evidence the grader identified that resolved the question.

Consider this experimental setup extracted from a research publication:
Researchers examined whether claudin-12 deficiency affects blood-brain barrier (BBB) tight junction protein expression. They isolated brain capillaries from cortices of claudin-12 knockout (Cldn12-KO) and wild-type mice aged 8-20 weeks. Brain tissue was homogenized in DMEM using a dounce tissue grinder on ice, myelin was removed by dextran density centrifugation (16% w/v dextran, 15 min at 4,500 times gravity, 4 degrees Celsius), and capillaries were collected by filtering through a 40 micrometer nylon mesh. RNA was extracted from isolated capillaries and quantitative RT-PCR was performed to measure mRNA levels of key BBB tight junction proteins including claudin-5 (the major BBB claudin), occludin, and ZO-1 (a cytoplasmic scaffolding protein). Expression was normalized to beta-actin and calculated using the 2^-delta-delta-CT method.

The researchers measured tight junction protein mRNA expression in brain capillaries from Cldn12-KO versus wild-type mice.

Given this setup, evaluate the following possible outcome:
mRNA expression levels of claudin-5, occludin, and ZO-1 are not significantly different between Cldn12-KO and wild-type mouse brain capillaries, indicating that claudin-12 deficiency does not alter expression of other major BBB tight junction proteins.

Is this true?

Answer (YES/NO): YES